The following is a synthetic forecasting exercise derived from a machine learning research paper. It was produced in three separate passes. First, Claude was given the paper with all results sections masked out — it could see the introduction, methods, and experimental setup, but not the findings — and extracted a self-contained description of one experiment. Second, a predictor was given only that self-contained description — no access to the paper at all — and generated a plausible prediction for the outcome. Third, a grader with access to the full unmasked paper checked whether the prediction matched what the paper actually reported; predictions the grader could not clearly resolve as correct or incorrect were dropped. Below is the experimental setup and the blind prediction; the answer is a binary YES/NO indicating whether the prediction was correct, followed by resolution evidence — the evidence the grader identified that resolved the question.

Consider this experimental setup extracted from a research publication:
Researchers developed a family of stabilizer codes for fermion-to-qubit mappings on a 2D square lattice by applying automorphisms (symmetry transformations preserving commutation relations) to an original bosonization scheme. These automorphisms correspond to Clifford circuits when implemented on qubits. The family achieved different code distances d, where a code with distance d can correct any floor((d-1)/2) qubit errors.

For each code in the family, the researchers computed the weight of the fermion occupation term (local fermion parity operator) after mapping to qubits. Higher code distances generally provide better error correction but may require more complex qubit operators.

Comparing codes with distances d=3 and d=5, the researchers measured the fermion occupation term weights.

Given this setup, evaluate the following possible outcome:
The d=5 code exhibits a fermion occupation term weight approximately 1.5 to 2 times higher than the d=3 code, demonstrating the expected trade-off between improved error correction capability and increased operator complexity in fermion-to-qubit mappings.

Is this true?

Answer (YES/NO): YES